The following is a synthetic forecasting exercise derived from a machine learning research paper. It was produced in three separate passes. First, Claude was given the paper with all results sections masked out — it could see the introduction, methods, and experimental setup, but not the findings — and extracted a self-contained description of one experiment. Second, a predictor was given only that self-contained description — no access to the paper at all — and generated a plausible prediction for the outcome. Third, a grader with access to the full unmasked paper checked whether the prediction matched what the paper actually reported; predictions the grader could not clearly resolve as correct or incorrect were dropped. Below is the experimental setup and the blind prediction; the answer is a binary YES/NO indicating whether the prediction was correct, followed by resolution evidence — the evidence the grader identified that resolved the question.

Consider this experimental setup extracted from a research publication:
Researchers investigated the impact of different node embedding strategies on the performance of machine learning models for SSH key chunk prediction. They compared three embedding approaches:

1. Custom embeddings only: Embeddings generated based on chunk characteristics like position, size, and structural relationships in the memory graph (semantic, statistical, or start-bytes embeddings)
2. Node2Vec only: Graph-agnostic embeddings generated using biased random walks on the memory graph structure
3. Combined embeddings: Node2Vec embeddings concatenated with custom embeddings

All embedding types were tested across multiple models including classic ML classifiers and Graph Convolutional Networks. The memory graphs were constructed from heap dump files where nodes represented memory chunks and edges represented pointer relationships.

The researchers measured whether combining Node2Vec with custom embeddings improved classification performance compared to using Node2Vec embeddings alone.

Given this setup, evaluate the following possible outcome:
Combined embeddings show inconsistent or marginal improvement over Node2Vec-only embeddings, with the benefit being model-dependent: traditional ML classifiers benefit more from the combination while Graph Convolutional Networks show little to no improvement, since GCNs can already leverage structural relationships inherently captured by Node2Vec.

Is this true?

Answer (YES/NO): NO